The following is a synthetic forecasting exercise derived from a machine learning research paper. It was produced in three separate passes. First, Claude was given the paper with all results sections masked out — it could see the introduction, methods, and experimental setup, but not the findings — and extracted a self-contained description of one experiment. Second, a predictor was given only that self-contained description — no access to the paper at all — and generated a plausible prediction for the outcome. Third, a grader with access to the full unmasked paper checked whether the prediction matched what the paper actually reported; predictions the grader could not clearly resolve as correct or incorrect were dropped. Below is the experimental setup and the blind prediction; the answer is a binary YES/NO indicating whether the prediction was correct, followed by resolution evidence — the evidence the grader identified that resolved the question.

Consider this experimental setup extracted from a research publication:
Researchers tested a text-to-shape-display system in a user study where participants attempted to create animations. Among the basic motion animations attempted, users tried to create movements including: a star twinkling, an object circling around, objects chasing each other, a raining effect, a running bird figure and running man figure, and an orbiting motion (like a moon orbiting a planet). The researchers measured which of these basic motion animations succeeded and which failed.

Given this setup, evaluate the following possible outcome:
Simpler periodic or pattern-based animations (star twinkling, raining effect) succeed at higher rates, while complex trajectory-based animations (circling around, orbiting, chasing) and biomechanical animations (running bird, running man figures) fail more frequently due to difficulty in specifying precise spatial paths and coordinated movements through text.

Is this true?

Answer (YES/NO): NO